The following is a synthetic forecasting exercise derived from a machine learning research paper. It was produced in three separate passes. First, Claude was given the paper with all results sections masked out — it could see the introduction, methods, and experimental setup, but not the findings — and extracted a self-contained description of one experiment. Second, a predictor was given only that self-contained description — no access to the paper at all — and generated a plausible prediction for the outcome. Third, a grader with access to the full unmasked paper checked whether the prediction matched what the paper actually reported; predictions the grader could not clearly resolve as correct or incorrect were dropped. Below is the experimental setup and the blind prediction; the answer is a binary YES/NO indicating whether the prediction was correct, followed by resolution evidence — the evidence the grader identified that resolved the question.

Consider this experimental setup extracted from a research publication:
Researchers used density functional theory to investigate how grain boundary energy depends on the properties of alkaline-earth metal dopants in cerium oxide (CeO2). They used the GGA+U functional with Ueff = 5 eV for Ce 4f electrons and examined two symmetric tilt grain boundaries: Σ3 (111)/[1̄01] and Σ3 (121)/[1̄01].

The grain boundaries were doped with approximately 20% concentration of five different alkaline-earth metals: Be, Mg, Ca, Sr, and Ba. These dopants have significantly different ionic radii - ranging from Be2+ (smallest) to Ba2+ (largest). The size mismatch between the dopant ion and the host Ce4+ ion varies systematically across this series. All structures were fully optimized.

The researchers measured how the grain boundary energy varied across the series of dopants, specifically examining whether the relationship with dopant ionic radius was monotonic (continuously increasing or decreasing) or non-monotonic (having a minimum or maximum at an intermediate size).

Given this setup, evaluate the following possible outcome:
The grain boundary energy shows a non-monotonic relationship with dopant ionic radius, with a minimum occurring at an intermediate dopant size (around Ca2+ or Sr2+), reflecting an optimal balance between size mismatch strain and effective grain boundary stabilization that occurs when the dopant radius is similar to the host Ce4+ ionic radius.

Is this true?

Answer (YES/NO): YES